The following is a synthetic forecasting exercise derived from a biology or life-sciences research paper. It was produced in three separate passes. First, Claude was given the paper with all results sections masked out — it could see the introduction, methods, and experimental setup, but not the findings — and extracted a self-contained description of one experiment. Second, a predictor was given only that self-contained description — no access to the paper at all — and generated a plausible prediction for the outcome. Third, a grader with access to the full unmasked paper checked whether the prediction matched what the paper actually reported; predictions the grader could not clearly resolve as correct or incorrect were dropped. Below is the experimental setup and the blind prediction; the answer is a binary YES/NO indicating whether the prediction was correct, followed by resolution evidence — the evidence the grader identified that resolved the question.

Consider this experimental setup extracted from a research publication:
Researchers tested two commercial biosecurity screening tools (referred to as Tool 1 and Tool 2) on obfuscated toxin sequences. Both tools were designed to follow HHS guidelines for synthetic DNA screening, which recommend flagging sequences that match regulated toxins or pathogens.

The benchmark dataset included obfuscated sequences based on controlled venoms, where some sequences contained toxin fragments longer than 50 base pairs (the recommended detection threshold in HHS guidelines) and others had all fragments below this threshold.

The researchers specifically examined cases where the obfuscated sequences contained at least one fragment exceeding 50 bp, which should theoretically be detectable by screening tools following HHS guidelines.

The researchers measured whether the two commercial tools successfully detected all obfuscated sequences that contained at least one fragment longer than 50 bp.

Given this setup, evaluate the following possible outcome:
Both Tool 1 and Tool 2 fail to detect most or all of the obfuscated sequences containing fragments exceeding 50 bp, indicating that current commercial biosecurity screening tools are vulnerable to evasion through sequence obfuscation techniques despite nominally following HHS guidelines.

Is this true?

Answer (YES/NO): NO